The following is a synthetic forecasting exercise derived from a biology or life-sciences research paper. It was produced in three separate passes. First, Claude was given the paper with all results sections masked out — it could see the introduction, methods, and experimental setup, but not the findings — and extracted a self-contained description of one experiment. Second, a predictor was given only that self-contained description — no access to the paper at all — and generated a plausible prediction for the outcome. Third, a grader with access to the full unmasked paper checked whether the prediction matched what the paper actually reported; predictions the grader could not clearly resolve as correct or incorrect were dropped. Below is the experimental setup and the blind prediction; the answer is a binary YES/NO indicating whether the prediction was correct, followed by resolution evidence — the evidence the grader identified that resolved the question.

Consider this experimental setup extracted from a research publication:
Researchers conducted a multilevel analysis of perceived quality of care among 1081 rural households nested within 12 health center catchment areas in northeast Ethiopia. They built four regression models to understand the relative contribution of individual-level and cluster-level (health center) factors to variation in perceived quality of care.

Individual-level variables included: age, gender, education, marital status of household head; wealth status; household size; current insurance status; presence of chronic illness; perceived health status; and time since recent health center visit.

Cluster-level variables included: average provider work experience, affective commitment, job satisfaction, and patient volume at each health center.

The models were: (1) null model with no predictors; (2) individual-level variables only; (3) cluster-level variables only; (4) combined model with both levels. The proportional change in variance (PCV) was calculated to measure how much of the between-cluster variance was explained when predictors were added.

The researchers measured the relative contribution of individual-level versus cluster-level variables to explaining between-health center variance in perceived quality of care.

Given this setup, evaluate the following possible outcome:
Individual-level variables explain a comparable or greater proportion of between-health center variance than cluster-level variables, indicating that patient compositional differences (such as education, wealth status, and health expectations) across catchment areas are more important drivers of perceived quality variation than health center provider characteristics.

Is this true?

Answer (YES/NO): NO